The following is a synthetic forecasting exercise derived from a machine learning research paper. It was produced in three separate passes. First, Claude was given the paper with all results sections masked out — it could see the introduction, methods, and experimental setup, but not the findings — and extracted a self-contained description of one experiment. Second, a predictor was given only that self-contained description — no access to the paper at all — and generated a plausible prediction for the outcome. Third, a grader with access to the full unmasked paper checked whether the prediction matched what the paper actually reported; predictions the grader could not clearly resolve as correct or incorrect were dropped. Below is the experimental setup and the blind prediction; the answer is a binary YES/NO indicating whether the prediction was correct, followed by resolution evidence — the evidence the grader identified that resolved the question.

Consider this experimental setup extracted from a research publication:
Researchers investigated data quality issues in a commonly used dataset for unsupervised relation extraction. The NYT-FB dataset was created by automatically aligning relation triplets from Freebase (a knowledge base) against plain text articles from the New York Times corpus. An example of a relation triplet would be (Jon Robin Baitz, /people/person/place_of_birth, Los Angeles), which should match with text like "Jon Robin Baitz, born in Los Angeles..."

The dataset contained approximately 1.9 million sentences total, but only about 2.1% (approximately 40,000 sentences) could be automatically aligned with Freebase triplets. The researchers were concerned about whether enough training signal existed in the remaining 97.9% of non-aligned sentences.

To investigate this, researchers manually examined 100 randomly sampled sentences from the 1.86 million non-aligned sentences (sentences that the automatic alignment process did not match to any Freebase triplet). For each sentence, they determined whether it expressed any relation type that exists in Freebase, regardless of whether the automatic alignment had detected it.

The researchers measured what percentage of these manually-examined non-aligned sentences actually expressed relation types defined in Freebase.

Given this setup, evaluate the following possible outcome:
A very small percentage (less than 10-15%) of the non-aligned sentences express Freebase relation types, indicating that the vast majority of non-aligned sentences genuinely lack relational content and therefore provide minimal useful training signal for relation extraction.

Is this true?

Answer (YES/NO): NO